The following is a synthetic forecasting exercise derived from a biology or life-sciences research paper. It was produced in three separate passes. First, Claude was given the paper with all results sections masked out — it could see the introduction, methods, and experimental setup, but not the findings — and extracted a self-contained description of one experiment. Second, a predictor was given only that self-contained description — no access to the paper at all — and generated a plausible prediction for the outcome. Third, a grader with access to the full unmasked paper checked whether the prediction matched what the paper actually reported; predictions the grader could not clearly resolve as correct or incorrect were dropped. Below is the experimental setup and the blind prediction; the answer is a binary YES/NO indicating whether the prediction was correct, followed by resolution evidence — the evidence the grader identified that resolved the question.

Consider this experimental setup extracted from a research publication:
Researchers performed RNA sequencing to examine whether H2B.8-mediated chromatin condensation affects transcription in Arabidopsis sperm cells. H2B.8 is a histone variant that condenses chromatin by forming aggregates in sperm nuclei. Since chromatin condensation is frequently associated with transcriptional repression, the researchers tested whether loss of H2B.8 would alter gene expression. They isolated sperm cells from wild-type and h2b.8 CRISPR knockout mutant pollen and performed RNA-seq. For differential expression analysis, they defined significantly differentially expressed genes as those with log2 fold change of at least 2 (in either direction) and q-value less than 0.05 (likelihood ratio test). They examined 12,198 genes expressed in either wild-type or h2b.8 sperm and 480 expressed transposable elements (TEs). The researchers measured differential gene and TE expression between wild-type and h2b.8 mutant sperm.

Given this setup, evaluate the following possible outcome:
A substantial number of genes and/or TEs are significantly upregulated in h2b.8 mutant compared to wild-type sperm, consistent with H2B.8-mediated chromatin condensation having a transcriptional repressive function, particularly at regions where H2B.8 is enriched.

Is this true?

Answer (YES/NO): NO